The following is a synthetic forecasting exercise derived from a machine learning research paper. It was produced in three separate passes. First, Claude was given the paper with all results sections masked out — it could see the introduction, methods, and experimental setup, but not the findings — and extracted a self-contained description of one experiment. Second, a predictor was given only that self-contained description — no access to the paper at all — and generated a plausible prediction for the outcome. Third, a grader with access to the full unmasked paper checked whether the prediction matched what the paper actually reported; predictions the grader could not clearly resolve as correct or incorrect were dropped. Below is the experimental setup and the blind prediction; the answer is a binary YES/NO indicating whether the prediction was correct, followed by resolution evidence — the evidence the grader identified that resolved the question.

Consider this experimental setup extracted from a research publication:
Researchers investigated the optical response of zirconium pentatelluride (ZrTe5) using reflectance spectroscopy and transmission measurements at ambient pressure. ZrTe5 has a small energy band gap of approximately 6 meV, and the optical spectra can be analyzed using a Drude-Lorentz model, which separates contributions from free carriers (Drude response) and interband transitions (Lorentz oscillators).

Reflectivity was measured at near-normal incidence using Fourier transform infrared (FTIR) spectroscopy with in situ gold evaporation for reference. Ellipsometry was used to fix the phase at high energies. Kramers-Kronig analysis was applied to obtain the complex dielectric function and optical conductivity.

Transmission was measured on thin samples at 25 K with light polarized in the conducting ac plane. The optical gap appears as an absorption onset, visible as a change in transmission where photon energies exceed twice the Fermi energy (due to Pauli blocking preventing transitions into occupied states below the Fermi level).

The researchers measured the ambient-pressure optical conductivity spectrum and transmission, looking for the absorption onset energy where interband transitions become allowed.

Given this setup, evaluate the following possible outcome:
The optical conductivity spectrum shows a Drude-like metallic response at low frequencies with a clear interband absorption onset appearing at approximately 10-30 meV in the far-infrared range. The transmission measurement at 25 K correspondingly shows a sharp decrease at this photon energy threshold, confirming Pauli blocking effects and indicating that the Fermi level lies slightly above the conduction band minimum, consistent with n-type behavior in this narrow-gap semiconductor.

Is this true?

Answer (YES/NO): NO